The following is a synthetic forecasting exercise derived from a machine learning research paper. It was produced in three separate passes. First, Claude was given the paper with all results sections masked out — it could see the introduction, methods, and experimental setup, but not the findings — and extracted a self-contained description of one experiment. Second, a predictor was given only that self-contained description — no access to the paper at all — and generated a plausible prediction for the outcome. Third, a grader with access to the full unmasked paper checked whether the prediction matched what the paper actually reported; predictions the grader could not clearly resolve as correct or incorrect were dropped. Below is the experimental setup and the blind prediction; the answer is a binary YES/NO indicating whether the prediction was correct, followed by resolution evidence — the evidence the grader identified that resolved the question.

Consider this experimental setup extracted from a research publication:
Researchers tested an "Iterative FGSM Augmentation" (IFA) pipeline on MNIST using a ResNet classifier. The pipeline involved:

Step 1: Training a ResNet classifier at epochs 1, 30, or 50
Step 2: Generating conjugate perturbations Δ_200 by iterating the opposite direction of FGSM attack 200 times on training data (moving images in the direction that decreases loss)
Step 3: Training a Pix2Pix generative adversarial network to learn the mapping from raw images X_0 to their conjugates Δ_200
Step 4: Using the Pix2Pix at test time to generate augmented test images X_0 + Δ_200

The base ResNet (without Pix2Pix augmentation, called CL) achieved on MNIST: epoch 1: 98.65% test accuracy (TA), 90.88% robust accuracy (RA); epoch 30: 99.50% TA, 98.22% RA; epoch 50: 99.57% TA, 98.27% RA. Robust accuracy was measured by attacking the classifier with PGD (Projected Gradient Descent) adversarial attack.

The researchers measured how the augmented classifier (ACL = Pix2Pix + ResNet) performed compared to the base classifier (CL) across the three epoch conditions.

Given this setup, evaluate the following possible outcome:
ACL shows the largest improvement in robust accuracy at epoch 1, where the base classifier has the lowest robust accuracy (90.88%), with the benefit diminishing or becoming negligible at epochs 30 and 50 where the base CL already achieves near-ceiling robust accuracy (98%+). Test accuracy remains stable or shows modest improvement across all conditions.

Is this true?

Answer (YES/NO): NO